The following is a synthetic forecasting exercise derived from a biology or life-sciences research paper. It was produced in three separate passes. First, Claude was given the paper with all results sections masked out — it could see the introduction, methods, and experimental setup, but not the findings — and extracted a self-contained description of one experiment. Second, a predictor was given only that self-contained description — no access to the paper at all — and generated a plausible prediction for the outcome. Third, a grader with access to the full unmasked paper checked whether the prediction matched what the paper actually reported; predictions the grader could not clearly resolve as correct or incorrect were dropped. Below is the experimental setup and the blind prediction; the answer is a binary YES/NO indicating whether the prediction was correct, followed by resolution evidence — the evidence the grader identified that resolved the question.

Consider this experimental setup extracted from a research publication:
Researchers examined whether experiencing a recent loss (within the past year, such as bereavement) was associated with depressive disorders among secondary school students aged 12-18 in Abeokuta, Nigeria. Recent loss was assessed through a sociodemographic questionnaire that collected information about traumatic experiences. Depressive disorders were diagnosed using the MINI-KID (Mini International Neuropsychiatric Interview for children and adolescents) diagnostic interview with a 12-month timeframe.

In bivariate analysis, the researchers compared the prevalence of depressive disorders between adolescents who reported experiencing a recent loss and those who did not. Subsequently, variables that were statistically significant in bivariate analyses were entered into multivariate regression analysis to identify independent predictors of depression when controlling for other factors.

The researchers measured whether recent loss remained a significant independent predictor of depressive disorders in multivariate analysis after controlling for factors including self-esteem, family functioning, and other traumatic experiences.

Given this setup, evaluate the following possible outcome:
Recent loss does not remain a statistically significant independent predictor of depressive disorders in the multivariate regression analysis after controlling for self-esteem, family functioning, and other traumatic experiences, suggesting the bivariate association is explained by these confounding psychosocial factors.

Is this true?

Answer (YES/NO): YES